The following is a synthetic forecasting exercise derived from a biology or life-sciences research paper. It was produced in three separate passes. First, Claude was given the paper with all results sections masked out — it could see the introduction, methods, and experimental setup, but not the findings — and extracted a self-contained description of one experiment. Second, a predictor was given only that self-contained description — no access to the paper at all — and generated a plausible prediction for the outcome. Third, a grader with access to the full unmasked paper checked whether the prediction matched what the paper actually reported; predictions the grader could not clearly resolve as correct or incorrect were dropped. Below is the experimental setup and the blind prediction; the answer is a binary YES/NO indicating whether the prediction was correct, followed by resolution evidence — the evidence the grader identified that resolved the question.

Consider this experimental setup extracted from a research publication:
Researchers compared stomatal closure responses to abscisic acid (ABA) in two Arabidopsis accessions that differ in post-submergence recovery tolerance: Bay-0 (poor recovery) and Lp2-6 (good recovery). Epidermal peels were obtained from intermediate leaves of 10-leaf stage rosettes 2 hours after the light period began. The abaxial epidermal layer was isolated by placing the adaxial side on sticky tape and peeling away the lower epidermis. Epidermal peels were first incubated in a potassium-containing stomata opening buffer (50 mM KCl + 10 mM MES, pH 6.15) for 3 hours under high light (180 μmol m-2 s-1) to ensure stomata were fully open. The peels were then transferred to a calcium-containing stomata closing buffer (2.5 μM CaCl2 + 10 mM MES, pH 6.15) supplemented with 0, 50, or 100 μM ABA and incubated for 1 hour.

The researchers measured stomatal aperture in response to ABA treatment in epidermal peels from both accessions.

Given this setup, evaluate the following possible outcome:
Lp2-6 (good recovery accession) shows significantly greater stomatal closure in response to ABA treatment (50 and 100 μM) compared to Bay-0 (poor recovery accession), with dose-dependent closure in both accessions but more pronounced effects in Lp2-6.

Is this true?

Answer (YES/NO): YES